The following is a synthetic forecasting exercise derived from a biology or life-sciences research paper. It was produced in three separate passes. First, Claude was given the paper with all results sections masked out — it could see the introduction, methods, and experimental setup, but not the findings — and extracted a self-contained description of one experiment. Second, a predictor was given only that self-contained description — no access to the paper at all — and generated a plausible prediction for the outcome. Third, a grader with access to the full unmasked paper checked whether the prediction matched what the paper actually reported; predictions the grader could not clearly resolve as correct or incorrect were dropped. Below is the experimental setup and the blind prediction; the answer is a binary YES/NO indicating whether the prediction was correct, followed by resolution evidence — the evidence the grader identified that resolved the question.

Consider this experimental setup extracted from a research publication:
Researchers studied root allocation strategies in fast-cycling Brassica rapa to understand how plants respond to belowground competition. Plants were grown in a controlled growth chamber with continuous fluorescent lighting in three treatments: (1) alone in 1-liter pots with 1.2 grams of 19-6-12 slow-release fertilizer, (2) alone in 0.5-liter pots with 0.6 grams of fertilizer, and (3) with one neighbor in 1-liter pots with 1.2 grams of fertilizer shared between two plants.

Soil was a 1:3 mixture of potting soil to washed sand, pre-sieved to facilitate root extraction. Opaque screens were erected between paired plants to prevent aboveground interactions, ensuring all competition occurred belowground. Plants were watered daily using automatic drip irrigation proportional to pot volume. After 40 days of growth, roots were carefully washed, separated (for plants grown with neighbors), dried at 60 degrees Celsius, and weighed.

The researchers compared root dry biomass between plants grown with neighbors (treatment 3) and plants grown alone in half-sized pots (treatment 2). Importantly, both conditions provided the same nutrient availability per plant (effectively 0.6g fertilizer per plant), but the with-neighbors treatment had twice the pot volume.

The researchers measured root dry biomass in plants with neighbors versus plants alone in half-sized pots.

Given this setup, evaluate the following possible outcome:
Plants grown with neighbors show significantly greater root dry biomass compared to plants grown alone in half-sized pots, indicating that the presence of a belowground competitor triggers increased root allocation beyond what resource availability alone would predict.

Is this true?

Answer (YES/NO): NO